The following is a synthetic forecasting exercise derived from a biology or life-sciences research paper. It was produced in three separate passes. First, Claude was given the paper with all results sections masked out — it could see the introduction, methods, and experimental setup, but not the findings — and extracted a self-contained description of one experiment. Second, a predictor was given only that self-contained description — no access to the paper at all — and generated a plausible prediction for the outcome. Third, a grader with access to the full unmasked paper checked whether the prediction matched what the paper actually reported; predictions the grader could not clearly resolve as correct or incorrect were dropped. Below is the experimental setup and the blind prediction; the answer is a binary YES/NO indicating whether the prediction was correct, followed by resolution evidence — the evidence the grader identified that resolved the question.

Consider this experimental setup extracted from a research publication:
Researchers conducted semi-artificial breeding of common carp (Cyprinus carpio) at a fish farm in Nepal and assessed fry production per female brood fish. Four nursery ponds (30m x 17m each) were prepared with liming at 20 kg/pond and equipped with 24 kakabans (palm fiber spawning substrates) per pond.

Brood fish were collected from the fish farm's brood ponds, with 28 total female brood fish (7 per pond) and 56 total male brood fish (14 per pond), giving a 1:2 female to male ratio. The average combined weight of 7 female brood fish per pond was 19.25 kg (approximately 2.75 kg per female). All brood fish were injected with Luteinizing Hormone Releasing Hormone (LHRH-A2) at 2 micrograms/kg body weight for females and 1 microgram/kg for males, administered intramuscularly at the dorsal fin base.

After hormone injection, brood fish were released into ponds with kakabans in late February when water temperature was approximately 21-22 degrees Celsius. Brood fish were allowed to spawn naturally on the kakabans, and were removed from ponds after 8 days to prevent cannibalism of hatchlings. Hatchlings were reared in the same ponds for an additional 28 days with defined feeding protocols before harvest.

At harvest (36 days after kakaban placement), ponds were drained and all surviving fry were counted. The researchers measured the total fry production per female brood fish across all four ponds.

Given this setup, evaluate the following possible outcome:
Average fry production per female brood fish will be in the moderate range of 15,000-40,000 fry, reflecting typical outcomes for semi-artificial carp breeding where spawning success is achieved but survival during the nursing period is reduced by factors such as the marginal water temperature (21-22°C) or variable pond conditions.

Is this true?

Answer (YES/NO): YES